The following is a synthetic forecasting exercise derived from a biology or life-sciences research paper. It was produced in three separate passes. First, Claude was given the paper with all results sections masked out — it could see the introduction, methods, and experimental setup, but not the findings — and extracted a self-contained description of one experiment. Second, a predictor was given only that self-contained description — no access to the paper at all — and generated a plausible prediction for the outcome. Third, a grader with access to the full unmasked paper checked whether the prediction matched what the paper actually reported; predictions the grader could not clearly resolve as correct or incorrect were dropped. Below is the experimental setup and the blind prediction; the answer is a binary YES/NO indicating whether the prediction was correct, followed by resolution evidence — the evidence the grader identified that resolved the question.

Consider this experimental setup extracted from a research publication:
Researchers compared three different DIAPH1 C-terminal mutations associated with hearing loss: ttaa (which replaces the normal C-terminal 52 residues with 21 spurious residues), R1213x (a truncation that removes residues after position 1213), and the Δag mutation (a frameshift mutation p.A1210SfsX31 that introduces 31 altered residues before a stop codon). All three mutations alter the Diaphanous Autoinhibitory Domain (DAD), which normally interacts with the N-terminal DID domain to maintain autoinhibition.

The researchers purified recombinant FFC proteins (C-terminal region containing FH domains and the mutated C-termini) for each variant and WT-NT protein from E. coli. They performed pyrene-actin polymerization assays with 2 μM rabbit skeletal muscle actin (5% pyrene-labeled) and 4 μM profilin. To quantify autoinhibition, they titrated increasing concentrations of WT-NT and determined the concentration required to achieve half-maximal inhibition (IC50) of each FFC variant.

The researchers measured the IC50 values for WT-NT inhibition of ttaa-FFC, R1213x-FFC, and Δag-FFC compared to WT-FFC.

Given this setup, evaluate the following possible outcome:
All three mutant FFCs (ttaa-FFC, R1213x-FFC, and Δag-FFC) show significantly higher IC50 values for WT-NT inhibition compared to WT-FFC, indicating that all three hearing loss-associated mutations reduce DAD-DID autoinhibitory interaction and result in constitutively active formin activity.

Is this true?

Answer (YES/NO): NO